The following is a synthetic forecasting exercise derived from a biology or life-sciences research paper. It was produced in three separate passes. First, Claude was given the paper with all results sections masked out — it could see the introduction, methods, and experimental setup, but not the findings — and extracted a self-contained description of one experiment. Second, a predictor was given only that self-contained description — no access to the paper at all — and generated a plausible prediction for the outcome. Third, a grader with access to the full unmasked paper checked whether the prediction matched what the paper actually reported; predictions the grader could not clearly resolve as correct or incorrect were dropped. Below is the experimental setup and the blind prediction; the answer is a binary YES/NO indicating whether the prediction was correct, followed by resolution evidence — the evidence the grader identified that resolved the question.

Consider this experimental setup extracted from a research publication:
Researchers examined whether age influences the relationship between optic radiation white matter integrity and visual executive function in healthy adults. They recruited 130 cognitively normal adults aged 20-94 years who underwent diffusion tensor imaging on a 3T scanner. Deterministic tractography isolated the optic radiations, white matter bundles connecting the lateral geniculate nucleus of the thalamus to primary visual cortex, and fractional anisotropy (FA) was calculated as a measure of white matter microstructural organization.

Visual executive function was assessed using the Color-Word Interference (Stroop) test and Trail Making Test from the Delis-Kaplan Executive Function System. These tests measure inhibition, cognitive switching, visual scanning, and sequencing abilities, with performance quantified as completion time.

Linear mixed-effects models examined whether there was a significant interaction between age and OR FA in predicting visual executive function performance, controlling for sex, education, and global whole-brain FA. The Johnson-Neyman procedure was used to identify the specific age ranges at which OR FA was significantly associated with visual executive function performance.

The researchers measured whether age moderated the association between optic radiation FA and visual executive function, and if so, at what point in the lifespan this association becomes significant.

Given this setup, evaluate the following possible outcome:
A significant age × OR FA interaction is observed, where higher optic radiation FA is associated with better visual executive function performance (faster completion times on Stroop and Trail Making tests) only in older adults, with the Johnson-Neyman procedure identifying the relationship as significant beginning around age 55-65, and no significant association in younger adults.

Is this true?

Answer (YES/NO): YES